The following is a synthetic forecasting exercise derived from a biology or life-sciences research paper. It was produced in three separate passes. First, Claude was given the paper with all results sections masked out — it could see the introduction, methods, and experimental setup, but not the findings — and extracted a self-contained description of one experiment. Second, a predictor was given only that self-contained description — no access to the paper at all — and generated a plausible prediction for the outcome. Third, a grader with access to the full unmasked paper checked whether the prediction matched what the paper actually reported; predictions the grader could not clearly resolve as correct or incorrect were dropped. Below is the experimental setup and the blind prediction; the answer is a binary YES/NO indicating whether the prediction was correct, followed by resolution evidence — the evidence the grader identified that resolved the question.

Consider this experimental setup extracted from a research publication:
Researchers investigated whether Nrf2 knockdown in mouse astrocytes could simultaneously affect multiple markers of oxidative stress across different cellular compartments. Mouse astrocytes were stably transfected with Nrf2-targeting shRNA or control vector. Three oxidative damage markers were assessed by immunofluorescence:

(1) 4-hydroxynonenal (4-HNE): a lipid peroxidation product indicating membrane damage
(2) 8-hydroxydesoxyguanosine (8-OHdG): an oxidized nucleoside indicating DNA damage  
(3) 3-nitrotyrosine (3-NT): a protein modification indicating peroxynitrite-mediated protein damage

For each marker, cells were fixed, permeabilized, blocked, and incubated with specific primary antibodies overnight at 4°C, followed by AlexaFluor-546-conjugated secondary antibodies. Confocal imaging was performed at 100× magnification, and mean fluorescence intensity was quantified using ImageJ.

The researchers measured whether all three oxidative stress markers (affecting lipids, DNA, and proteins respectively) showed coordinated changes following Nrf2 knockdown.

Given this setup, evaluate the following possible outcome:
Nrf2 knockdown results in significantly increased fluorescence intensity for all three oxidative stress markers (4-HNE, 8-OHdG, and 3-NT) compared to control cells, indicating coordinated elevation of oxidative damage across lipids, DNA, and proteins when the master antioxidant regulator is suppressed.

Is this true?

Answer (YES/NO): YES